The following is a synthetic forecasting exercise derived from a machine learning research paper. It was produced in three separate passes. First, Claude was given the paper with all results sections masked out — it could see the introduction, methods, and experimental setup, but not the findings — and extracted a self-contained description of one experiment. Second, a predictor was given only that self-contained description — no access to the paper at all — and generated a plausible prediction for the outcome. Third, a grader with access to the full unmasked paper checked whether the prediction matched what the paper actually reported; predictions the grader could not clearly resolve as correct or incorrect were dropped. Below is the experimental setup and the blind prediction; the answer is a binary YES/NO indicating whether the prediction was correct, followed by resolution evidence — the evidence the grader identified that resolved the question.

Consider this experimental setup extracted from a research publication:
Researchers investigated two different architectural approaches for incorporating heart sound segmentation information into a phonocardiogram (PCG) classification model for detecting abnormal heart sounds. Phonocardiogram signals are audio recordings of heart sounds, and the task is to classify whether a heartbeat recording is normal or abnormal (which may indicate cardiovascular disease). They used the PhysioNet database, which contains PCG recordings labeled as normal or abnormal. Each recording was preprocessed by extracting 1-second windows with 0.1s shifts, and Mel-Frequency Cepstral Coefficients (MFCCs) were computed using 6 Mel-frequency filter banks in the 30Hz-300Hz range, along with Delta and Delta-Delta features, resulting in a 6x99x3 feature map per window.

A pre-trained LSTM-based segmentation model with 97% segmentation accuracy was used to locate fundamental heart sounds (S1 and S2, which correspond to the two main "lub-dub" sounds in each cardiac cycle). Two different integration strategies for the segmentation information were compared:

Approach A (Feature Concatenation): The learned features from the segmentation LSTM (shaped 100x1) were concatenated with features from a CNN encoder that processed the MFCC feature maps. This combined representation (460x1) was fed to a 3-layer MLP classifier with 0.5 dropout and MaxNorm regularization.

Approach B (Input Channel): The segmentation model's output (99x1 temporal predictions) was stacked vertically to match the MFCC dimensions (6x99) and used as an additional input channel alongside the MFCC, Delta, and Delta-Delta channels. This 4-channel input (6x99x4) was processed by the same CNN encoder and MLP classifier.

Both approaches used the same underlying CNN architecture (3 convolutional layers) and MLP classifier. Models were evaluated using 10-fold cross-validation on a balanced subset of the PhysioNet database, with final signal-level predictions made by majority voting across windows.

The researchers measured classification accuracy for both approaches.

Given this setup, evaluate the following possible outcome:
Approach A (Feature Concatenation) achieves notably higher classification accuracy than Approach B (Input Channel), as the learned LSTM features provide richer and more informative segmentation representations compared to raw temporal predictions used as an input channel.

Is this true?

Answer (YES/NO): YES